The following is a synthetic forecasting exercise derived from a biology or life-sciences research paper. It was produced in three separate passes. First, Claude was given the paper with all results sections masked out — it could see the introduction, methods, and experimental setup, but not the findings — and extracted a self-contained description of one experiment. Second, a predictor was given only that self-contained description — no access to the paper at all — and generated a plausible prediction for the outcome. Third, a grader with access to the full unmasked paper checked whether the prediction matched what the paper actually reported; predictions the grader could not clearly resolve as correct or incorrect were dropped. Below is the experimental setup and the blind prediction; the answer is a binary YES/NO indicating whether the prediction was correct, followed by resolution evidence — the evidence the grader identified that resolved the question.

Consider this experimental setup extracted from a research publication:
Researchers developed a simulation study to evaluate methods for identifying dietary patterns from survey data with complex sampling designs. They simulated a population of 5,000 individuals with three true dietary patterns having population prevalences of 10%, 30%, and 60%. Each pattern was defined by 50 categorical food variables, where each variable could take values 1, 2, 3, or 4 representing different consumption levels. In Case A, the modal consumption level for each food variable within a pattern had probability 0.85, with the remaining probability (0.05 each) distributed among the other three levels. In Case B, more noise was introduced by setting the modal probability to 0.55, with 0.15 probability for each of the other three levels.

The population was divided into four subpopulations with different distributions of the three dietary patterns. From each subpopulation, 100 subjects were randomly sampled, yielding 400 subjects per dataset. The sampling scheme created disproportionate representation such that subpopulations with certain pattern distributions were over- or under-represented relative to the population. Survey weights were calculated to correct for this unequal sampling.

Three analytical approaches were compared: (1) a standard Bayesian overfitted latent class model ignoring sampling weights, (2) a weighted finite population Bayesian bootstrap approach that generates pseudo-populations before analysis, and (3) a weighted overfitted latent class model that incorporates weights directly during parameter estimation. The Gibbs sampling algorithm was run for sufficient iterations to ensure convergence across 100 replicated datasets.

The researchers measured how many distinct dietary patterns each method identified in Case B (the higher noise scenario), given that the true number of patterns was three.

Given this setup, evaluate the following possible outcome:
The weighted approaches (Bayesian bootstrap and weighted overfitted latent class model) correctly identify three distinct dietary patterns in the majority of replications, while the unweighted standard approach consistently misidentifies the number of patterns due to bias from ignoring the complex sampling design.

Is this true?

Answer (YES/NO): NO